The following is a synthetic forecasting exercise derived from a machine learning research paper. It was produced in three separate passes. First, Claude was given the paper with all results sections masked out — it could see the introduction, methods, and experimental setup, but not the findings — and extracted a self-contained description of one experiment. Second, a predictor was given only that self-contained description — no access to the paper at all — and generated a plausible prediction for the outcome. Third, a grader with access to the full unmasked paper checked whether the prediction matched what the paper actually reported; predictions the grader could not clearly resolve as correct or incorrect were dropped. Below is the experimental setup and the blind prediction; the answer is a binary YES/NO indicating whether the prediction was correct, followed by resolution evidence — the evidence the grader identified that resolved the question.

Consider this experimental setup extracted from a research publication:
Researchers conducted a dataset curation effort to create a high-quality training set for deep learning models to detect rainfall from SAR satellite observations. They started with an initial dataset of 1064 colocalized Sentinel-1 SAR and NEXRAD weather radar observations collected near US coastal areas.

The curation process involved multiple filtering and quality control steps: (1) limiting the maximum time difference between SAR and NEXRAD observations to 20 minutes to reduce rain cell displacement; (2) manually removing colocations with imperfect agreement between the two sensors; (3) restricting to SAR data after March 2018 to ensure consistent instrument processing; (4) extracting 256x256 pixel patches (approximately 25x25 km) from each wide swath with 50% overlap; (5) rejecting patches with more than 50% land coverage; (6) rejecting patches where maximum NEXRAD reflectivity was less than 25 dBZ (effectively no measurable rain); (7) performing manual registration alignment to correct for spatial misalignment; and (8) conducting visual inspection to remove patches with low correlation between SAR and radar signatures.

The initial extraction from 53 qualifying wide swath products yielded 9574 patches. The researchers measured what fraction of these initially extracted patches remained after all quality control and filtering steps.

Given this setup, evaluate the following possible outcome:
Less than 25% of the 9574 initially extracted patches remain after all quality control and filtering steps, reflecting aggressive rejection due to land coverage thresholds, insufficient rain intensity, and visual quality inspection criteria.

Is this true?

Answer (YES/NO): YES